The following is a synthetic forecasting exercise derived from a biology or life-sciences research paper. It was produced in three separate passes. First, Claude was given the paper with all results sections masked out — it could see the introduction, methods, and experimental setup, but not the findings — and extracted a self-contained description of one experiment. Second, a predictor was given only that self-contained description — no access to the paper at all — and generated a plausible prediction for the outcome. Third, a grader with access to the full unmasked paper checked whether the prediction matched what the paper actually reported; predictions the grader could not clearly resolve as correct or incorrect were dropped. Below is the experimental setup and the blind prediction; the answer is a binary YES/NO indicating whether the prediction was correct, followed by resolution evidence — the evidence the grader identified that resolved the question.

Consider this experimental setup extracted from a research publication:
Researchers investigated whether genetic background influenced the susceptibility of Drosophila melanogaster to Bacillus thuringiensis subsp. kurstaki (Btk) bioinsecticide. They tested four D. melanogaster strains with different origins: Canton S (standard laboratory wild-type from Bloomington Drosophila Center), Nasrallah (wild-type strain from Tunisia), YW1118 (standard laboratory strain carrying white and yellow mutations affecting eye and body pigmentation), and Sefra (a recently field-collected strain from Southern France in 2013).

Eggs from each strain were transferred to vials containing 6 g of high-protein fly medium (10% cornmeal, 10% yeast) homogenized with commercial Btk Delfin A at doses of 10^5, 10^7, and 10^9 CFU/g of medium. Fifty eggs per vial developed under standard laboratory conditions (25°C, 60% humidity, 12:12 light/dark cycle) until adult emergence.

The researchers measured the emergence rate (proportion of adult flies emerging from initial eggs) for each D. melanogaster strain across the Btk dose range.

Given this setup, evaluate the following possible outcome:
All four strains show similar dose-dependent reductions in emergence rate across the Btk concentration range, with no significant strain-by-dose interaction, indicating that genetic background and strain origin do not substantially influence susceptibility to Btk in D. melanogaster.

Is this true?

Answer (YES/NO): NO